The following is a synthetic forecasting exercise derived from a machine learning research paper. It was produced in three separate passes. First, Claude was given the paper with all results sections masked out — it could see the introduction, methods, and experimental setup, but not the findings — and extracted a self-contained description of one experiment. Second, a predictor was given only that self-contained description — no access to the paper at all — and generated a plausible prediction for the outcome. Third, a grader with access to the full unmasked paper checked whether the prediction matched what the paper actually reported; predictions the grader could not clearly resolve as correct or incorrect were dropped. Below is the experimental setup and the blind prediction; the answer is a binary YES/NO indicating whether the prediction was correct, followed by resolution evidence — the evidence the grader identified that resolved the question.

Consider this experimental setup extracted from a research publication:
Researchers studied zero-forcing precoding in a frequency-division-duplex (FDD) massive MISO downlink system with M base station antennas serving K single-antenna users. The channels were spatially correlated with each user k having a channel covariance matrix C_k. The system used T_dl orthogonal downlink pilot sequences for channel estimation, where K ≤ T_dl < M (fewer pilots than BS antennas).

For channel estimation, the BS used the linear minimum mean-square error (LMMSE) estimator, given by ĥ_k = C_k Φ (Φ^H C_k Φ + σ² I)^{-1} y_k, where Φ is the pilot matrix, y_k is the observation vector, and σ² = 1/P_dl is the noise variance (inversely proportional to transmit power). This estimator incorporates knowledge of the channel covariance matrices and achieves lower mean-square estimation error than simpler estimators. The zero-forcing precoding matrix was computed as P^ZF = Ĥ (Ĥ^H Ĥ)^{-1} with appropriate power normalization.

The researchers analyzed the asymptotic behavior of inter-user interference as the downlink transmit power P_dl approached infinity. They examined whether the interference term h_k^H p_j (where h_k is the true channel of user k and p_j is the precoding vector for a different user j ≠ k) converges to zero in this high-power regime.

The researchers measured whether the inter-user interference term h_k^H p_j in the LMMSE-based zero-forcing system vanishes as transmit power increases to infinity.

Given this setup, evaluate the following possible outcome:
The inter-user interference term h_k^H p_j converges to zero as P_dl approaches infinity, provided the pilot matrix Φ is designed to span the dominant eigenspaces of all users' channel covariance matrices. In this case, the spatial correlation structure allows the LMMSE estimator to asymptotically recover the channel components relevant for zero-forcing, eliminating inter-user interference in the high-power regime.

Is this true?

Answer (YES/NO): NO